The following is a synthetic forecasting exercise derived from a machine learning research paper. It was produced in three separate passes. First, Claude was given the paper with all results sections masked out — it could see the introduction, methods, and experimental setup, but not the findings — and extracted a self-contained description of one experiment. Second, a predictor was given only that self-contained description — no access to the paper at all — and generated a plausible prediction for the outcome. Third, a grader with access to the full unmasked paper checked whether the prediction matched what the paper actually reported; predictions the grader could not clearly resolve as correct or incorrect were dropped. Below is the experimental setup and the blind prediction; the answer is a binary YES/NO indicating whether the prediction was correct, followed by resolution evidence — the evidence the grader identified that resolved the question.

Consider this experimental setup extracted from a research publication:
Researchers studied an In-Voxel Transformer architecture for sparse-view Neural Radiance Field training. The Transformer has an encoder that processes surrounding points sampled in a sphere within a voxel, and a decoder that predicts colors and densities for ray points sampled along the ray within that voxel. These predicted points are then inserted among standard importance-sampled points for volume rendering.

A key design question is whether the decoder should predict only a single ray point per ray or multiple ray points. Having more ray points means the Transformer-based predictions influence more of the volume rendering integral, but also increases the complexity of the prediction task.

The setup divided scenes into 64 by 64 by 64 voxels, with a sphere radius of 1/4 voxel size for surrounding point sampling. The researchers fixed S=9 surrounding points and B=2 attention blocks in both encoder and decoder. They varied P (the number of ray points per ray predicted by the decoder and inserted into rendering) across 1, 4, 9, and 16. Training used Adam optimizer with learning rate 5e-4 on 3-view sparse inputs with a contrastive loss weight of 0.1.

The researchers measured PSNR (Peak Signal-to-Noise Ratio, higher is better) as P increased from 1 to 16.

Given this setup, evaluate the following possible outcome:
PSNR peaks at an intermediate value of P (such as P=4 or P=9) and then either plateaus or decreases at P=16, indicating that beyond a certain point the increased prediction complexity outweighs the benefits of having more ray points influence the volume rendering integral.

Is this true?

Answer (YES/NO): NO